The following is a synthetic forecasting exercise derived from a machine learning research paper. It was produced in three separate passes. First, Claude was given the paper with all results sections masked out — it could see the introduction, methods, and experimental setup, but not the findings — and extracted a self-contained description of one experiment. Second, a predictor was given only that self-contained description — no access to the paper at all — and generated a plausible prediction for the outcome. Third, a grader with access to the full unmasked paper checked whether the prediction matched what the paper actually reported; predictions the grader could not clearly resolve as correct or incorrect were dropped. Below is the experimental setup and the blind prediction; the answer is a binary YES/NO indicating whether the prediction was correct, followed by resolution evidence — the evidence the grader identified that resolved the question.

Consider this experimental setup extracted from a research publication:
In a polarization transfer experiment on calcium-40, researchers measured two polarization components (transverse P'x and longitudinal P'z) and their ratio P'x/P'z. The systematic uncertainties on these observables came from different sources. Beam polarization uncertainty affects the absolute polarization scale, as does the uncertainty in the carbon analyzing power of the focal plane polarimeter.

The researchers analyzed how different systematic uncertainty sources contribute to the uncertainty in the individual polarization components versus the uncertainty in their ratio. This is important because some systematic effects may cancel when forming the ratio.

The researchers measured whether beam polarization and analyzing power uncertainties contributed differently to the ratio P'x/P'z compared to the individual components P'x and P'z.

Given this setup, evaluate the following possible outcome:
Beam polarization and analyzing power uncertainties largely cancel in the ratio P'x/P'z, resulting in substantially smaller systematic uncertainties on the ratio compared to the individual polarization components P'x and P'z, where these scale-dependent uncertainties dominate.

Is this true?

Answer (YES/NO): YES